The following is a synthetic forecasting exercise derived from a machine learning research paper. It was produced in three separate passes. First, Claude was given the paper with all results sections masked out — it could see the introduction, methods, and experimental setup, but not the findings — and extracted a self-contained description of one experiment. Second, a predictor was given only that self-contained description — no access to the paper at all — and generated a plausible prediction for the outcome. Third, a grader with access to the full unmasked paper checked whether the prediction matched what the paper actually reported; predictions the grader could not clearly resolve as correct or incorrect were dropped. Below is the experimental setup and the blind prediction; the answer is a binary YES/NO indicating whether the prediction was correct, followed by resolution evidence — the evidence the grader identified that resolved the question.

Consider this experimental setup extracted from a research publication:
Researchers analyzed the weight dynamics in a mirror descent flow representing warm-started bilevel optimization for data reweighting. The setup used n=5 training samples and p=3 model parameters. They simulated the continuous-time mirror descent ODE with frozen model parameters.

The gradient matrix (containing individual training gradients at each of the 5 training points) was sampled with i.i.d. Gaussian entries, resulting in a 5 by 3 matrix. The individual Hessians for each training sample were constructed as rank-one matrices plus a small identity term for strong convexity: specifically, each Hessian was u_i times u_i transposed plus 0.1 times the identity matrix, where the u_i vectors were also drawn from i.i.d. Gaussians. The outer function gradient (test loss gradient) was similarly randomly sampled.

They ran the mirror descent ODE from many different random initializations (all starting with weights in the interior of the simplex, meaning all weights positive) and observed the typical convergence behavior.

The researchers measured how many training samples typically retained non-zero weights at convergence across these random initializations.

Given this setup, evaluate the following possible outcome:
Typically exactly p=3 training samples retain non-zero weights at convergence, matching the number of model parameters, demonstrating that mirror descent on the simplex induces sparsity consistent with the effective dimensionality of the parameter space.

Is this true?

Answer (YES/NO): NO